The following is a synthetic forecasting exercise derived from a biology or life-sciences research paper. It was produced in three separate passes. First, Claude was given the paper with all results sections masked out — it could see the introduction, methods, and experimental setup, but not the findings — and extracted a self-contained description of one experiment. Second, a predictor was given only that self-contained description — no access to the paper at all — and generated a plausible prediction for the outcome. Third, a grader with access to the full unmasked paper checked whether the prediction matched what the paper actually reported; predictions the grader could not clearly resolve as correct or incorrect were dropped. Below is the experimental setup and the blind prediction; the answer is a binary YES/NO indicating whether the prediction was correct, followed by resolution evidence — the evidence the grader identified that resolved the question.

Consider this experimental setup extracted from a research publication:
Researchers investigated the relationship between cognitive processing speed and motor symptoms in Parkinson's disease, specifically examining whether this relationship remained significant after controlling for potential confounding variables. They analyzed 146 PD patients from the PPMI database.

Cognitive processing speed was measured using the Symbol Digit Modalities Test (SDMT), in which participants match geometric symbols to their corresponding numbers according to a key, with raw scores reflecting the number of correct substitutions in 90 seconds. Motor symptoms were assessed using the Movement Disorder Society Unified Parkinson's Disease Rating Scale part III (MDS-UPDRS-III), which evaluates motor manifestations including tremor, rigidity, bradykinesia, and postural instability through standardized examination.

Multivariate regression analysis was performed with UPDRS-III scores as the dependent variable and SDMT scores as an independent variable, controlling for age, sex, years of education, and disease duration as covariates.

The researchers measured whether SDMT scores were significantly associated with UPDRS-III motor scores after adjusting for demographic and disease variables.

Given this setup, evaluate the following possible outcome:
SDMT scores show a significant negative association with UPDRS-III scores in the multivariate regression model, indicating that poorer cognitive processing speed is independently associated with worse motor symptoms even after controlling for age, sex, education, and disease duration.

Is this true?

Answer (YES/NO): YES